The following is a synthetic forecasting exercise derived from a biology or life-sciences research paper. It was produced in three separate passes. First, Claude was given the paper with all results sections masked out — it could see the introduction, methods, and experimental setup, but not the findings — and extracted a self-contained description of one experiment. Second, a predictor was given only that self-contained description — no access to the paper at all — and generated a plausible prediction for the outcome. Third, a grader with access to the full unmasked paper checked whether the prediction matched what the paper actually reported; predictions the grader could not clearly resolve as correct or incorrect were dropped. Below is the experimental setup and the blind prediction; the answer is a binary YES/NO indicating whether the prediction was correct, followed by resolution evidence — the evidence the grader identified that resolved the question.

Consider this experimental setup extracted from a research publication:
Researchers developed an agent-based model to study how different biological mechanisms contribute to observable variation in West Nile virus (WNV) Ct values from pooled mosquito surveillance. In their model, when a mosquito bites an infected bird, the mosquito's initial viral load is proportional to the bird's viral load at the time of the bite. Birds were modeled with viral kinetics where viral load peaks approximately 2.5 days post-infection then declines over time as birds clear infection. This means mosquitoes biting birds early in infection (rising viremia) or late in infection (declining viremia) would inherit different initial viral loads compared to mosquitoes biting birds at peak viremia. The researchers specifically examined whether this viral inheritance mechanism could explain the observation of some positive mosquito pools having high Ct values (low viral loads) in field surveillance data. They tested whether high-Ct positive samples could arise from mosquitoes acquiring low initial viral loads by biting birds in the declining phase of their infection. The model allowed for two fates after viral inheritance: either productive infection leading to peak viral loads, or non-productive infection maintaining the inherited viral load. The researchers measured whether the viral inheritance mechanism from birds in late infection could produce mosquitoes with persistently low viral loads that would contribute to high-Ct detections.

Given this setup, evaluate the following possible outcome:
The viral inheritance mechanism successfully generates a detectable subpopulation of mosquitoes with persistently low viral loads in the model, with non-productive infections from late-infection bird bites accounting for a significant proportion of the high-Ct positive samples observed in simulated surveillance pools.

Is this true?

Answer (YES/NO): NO